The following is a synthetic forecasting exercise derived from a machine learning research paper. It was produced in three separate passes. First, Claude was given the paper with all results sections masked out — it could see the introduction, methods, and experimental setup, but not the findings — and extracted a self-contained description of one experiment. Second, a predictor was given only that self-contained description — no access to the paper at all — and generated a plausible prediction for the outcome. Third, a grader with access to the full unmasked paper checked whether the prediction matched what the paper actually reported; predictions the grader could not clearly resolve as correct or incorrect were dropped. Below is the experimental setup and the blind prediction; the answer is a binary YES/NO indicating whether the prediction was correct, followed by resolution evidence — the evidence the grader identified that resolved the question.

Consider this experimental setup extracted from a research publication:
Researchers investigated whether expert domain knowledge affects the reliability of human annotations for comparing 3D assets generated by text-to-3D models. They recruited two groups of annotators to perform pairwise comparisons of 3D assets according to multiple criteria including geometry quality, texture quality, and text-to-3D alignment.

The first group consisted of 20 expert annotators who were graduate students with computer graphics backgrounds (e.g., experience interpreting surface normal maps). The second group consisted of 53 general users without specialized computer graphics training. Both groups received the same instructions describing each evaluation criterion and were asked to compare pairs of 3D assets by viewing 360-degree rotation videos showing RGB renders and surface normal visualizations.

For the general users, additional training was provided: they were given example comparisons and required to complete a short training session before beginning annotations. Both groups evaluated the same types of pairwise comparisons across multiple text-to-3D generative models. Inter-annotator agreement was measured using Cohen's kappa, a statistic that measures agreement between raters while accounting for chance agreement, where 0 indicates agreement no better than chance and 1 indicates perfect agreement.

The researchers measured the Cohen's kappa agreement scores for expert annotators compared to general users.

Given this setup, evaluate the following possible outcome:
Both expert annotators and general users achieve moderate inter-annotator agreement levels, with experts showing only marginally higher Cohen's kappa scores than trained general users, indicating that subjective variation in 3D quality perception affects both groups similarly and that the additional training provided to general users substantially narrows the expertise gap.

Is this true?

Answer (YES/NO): NO